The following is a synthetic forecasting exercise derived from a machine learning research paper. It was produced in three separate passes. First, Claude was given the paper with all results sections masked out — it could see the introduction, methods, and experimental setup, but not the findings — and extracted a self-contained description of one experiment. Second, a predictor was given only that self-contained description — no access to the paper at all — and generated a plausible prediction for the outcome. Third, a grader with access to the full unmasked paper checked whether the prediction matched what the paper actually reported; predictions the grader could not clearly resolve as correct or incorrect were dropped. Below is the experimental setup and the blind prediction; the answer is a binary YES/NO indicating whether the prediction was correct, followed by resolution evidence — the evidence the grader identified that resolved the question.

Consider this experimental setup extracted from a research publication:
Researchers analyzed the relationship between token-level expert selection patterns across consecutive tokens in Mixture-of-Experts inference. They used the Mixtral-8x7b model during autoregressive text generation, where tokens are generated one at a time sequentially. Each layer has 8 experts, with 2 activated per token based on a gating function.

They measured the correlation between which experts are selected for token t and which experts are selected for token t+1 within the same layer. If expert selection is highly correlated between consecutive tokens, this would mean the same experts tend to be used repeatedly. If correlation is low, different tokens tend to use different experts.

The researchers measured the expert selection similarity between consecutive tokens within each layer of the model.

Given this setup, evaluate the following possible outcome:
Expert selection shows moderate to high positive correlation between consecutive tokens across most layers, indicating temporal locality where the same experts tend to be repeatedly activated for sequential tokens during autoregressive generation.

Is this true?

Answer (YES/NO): NO